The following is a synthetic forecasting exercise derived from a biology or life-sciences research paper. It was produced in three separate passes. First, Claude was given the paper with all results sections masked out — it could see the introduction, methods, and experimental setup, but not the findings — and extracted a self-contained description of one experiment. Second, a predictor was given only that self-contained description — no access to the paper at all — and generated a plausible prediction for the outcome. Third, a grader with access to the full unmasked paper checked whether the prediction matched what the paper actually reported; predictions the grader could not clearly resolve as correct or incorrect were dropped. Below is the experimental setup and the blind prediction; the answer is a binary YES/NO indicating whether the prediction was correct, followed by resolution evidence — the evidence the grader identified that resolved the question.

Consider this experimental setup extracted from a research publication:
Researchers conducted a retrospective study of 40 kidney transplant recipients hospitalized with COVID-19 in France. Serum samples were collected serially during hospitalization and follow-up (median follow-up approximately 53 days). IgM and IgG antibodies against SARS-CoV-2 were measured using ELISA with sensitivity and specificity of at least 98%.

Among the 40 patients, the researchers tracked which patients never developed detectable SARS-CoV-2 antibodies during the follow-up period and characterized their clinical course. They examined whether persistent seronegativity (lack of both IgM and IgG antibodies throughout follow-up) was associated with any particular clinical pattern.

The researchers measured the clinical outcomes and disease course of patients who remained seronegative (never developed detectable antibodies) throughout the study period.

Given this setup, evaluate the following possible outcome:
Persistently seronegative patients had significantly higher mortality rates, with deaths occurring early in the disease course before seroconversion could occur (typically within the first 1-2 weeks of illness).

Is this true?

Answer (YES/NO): YES